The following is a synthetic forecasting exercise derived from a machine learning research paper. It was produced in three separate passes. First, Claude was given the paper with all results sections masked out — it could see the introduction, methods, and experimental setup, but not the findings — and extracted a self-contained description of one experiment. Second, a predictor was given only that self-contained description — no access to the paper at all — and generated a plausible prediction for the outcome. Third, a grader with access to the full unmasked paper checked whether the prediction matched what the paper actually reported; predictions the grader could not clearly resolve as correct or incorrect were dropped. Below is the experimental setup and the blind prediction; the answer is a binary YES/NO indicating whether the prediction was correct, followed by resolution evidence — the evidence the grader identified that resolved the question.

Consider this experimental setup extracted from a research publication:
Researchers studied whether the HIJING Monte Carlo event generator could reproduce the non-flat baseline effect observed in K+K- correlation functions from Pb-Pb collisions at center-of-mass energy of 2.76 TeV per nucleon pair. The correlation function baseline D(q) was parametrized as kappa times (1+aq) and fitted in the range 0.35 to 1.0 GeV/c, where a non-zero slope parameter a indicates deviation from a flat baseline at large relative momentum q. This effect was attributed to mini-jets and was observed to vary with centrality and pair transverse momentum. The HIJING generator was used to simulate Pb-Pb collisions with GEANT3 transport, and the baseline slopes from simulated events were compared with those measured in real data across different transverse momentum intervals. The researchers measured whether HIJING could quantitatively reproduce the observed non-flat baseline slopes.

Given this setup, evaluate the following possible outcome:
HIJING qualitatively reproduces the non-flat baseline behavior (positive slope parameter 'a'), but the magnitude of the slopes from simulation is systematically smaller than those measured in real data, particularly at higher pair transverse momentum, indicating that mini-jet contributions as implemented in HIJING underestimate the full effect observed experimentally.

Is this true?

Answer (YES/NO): NO